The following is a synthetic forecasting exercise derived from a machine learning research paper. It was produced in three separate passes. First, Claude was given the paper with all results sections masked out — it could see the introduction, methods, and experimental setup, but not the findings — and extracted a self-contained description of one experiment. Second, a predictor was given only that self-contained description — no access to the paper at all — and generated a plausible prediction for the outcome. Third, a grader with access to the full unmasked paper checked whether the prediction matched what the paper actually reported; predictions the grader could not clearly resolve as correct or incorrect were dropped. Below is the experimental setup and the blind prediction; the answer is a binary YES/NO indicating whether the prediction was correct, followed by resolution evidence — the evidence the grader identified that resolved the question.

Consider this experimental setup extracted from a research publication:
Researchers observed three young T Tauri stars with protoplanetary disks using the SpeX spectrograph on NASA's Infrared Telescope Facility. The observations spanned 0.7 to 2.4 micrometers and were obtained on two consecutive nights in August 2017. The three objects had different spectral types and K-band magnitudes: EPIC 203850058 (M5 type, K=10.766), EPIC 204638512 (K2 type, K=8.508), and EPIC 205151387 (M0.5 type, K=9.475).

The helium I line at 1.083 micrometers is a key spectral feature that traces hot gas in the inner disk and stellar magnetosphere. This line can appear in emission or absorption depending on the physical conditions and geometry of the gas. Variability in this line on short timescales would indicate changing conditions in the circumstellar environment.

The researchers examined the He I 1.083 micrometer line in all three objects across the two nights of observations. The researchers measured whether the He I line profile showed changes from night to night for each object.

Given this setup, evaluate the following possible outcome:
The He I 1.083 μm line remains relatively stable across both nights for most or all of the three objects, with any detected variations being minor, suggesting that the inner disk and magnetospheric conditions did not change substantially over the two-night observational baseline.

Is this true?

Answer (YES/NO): NO